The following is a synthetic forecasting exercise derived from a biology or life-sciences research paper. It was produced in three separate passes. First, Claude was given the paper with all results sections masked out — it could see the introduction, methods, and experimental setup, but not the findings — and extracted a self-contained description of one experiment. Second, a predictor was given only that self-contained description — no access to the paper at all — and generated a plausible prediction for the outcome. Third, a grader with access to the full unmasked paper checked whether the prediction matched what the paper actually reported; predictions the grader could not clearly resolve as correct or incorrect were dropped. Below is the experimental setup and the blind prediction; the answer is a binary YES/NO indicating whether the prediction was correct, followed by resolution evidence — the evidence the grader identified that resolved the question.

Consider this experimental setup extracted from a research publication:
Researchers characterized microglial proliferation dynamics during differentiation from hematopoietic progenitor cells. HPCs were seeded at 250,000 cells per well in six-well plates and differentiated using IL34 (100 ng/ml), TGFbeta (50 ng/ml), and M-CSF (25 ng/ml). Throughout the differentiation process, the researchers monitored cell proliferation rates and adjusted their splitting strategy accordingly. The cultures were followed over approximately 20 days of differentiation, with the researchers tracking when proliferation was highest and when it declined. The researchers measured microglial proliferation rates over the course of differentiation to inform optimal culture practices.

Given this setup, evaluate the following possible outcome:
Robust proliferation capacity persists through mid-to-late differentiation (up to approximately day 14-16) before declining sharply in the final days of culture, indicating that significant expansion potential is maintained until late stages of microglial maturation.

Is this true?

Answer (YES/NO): NO